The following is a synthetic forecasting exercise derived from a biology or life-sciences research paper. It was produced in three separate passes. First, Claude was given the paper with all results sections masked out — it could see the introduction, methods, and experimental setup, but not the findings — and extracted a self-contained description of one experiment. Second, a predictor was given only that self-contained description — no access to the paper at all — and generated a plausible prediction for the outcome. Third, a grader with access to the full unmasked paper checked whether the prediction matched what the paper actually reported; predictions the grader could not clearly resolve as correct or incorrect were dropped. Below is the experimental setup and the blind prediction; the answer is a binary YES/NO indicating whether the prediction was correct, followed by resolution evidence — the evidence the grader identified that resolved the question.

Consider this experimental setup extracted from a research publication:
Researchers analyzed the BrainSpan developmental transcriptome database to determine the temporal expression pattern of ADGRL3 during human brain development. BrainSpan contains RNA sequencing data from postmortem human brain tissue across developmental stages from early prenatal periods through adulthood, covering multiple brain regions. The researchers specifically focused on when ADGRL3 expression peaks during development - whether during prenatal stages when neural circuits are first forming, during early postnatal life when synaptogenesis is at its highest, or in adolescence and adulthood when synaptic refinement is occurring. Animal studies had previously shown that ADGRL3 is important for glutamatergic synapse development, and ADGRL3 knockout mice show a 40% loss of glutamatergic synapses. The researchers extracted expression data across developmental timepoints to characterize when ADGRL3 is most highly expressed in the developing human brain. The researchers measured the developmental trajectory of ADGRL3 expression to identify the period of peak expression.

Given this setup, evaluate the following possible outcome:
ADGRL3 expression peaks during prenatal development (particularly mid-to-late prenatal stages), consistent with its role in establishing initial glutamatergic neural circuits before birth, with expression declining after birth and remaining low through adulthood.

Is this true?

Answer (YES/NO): YES